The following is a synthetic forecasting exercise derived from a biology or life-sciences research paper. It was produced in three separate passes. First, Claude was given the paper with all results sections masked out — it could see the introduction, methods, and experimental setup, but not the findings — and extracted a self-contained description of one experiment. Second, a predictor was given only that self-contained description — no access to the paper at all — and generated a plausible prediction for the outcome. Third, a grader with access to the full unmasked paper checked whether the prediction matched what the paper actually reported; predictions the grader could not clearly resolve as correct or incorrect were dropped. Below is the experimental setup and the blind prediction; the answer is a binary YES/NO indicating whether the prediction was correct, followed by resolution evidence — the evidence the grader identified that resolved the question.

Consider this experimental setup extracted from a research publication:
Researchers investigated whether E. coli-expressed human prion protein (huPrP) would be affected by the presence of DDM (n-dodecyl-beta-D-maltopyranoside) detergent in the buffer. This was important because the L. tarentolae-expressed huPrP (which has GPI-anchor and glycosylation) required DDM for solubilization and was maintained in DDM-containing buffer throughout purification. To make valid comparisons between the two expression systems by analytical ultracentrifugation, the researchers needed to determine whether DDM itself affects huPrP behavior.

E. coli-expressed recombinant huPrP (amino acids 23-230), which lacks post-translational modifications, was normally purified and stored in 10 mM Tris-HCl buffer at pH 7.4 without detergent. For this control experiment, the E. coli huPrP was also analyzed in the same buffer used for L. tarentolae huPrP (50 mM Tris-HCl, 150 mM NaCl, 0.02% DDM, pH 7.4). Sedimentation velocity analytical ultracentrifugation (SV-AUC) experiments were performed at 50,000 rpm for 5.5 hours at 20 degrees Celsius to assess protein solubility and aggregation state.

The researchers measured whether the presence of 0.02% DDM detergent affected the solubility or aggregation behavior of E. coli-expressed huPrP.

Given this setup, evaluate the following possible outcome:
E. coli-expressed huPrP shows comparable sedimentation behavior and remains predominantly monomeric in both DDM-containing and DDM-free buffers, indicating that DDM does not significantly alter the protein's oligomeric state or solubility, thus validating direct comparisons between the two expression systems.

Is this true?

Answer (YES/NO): NO